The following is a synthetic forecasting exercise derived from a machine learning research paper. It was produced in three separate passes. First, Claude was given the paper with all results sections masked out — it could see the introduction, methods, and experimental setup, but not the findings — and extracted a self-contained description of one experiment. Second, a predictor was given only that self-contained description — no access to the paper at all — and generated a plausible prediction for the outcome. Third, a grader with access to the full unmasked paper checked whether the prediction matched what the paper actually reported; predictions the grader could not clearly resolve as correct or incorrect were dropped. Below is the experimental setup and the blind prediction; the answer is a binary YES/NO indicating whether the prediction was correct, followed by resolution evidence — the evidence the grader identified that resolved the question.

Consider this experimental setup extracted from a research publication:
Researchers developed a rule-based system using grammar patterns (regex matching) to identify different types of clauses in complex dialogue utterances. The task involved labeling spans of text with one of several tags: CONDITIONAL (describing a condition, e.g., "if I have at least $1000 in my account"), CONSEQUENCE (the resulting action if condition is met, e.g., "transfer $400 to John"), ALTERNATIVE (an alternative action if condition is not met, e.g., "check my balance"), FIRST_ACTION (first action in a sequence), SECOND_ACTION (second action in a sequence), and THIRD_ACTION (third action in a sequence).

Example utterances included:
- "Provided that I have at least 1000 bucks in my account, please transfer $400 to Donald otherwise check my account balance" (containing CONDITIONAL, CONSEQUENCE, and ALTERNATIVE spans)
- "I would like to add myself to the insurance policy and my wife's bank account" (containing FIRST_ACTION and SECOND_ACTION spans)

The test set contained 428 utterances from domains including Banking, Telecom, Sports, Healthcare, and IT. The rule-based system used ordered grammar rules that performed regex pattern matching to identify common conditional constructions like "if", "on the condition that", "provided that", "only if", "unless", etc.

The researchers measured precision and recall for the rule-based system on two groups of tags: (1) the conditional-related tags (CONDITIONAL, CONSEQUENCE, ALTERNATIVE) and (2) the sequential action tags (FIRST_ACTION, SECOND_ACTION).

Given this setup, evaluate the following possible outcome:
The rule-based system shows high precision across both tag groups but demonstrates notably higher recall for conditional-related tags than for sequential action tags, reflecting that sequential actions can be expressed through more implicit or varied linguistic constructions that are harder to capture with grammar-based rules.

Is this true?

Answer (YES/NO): YES